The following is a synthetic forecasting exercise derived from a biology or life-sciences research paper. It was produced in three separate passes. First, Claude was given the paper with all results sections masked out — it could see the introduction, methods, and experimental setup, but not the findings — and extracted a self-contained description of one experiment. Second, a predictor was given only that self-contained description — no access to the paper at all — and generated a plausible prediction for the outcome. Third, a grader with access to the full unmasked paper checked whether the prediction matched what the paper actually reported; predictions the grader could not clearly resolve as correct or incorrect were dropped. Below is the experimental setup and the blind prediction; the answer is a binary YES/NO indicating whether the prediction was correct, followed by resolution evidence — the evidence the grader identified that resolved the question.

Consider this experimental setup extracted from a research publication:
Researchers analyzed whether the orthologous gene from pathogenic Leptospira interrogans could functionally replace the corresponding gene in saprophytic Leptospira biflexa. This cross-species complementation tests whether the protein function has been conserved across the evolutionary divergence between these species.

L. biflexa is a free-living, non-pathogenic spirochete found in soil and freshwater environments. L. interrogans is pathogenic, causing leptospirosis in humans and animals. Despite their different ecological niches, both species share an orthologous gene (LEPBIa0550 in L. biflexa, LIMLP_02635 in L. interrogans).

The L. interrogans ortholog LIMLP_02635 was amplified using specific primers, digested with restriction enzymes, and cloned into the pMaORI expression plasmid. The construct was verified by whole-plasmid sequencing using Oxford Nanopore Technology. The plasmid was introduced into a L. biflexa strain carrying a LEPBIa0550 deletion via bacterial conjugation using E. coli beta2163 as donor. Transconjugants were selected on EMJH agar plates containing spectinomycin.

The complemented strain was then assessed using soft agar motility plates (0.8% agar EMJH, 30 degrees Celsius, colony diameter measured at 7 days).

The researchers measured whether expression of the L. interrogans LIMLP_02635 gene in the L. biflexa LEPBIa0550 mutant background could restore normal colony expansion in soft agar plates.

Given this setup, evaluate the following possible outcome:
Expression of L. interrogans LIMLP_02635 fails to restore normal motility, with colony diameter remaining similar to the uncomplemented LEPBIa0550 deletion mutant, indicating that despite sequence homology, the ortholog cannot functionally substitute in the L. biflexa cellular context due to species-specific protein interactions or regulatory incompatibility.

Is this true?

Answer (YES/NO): NO